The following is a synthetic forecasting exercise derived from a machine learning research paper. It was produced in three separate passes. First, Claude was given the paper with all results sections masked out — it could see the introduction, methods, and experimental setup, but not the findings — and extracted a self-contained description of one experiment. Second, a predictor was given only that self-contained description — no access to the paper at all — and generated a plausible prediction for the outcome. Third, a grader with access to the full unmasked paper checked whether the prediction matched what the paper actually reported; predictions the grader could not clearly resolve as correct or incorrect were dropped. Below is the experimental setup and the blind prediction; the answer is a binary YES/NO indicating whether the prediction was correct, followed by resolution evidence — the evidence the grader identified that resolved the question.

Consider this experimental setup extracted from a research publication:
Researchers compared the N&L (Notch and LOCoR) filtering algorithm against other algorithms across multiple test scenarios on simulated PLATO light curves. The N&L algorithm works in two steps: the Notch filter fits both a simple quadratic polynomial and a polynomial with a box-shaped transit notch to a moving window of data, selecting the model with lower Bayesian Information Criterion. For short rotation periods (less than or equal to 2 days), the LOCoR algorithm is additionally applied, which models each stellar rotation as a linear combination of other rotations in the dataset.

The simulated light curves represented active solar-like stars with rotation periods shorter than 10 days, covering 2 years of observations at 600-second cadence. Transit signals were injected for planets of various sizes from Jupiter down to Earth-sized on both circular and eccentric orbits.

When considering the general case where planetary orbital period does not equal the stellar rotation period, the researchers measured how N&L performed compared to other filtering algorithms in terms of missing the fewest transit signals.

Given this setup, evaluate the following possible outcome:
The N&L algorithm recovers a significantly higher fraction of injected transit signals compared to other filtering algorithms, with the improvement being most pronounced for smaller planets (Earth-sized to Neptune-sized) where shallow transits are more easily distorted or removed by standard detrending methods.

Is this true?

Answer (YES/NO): NO